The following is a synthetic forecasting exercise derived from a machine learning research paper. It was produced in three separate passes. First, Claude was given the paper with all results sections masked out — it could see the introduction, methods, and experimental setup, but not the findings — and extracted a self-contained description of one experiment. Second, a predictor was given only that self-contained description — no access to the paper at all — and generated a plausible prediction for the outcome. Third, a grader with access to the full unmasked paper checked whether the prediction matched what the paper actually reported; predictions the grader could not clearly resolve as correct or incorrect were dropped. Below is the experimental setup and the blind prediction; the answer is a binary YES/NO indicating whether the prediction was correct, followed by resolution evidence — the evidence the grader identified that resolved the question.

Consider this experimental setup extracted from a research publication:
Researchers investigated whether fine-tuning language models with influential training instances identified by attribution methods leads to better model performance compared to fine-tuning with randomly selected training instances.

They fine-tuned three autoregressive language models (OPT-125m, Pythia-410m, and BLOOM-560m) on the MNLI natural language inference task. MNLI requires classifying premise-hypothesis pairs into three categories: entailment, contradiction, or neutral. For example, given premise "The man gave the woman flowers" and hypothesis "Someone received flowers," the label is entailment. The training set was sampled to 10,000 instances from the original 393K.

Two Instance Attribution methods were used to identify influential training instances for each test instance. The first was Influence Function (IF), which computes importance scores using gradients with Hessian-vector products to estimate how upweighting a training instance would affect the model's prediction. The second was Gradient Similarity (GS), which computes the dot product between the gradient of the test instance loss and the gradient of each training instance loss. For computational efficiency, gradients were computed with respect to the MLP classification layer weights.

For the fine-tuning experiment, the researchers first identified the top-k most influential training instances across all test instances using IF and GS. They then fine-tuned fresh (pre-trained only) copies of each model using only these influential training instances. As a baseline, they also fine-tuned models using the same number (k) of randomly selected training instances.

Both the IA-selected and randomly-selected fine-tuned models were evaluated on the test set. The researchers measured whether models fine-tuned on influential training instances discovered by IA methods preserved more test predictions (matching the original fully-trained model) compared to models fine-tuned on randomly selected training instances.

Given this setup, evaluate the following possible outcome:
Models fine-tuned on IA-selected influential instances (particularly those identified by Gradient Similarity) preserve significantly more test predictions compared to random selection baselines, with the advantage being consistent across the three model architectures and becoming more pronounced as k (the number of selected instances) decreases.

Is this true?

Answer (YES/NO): NO